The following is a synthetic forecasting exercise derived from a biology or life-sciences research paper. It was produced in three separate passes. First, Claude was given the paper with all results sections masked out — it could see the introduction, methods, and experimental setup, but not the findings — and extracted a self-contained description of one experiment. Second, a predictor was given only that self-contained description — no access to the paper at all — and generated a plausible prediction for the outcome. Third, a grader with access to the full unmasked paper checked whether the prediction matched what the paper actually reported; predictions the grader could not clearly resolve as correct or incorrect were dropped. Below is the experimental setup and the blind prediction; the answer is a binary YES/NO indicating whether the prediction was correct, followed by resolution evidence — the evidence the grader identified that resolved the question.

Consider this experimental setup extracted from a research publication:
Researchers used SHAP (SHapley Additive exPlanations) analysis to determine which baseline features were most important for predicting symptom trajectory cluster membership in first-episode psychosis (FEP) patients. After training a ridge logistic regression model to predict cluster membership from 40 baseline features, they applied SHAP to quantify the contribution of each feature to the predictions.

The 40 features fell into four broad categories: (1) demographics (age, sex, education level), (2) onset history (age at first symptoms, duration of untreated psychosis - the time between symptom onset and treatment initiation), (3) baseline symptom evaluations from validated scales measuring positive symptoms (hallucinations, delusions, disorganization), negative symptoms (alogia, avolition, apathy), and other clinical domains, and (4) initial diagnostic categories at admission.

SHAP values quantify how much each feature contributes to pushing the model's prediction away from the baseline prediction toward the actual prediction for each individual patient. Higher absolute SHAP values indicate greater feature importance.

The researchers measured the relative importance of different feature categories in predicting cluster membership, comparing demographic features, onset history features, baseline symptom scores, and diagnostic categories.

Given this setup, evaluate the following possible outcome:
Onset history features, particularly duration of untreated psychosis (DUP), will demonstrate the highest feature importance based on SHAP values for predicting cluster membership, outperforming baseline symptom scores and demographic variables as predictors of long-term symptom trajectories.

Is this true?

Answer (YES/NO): NO